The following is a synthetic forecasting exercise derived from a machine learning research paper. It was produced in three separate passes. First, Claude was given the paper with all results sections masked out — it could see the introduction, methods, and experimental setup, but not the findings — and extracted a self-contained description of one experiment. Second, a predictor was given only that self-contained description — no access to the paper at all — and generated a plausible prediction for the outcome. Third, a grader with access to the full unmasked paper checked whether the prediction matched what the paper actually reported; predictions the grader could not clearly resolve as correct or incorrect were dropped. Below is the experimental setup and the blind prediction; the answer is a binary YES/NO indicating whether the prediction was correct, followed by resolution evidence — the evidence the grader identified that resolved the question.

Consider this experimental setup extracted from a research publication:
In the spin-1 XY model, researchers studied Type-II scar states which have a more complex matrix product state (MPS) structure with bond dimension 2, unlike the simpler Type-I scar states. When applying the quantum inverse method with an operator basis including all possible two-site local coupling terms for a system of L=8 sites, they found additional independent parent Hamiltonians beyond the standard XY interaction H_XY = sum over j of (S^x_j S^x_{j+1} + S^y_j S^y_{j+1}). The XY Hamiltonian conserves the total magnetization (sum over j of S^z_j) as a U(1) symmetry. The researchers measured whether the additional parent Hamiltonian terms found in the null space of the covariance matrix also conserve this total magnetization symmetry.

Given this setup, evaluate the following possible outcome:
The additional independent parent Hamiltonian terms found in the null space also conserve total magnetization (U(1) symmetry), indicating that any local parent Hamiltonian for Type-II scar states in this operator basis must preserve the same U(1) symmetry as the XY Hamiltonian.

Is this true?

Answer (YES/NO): YES